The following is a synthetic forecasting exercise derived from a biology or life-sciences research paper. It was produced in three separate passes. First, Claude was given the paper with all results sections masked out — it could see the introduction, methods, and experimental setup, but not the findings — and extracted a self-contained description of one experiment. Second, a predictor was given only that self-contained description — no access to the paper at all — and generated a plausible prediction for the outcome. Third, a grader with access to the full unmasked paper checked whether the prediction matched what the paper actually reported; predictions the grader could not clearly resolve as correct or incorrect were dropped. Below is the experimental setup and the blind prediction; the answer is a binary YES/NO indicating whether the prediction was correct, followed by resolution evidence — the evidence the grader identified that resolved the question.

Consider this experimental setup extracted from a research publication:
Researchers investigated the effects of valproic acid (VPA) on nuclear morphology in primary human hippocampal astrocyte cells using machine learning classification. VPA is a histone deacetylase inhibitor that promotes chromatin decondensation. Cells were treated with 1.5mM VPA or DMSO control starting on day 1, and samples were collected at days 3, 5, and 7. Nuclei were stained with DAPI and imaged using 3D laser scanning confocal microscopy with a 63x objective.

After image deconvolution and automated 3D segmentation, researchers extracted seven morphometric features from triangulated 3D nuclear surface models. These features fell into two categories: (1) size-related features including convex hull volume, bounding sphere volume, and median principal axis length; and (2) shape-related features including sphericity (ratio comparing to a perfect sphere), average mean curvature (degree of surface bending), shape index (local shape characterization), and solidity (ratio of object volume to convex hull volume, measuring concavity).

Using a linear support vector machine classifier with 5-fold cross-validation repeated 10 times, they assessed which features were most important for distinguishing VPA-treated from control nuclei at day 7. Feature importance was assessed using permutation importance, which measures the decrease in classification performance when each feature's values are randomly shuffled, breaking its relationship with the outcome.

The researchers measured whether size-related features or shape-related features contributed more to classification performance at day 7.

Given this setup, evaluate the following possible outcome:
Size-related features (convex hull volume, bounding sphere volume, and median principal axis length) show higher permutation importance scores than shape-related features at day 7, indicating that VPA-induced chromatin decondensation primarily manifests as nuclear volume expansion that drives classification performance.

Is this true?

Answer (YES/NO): NO